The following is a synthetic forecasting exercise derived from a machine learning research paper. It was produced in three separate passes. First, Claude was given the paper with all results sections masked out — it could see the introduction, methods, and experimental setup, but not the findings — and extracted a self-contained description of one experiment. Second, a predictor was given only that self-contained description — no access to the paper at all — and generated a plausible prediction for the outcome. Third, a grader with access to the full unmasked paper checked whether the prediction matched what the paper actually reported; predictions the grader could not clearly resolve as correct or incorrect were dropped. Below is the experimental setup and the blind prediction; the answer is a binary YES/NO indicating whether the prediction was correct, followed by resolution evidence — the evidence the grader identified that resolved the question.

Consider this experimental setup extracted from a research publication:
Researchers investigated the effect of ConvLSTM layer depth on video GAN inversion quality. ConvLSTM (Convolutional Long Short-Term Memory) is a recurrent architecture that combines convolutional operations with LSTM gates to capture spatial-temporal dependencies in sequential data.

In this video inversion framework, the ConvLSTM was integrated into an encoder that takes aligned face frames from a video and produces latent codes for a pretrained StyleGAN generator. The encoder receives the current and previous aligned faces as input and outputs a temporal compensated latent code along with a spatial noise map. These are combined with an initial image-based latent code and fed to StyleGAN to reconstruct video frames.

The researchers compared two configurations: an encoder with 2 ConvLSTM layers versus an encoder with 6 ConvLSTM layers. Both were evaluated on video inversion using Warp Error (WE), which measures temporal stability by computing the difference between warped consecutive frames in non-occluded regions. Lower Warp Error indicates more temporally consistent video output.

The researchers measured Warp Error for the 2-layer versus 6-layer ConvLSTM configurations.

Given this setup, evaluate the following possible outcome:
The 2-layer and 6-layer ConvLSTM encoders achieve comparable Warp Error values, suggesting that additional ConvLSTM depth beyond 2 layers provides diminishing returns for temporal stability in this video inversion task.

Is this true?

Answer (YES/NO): NO